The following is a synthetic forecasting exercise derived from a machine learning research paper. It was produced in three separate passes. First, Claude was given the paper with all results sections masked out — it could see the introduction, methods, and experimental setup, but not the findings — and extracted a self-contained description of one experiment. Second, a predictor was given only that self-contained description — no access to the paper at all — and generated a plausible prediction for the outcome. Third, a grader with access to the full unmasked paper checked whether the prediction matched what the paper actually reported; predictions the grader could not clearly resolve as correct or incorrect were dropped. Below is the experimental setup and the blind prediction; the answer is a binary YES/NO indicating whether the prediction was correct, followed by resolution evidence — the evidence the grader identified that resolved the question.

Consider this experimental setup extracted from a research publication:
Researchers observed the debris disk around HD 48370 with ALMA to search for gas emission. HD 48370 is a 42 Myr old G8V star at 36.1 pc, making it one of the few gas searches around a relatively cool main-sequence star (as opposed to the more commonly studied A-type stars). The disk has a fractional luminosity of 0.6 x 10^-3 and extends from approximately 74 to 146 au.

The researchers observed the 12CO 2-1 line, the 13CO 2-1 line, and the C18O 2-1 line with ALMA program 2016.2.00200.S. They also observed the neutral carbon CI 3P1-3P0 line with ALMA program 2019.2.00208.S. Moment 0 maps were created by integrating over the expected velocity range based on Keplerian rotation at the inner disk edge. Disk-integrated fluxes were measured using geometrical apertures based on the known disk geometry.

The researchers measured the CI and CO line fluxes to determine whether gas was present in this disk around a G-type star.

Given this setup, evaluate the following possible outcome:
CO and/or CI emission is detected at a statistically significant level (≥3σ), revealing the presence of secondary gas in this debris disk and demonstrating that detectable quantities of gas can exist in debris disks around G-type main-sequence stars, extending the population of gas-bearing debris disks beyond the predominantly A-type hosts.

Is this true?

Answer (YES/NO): NO